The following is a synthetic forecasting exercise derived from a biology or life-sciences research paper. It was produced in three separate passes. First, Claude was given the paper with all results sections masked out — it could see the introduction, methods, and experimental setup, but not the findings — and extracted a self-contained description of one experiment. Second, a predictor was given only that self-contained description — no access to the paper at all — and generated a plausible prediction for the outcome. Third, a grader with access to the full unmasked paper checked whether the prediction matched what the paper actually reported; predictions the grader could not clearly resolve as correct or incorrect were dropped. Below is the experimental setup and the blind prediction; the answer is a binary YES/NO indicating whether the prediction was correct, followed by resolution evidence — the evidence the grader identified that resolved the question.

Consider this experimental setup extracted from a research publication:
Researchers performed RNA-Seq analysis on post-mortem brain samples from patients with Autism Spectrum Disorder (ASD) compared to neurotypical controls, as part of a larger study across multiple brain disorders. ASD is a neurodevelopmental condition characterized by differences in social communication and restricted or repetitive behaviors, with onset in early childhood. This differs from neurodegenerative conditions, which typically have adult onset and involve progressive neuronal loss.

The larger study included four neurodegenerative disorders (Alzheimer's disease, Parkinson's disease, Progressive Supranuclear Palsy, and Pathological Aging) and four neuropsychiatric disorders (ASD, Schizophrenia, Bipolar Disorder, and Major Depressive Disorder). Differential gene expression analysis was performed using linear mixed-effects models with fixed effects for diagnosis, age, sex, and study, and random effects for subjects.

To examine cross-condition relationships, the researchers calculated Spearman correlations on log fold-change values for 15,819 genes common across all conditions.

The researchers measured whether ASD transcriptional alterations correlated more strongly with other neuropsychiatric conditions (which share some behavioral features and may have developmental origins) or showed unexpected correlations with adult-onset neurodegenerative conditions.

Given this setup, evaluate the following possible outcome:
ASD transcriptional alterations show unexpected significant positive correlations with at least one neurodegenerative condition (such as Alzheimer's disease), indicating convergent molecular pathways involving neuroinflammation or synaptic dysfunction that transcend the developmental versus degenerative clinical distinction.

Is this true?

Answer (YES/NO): YES